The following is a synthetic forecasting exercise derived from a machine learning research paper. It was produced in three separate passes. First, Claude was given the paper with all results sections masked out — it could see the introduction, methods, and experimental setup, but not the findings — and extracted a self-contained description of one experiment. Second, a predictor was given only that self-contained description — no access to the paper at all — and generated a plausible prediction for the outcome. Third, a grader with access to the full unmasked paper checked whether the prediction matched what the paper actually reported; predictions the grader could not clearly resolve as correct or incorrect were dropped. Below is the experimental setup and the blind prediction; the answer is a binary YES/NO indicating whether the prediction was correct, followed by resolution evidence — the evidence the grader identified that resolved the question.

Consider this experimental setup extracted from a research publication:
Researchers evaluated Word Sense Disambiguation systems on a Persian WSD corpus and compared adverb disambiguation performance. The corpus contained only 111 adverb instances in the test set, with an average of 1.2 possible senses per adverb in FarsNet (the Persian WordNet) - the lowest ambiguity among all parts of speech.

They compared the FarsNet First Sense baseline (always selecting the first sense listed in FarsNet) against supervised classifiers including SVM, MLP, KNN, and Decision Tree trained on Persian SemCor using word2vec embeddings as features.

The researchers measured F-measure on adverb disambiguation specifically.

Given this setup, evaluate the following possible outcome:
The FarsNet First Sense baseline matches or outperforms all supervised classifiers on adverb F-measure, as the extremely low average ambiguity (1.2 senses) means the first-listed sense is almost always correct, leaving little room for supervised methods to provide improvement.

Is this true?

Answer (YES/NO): NO